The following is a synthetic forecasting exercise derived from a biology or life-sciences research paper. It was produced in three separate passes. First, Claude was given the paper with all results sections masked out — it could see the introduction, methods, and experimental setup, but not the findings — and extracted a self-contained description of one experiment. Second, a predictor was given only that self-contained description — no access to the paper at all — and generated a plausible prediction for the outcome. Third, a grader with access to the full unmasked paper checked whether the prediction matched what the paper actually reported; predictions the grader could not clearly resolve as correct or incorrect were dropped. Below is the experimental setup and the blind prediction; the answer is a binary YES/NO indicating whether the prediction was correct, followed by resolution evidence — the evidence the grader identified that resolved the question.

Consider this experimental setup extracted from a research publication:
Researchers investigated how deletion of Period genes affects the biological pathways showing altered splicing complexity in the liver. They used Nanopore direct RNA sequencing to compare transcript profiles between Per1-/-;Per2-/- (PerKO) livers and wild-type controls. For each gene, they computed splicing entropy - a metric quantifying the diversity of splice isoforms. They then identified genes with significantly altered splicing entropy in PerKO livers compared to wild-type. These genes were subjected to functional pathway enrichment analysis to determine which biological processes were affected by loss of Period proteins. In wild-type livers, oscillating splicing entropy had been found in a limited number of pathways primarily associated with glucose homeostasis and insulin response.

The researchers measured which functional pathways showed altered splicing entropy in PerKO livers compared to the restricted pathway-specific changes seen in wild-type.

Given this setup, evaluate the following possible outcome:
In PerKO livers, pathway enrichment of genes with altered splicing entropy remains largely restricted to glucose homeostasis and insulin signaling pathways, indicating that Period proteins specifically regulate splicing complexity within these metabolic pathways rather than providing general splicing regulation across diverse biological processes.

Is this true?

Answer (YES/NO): NO